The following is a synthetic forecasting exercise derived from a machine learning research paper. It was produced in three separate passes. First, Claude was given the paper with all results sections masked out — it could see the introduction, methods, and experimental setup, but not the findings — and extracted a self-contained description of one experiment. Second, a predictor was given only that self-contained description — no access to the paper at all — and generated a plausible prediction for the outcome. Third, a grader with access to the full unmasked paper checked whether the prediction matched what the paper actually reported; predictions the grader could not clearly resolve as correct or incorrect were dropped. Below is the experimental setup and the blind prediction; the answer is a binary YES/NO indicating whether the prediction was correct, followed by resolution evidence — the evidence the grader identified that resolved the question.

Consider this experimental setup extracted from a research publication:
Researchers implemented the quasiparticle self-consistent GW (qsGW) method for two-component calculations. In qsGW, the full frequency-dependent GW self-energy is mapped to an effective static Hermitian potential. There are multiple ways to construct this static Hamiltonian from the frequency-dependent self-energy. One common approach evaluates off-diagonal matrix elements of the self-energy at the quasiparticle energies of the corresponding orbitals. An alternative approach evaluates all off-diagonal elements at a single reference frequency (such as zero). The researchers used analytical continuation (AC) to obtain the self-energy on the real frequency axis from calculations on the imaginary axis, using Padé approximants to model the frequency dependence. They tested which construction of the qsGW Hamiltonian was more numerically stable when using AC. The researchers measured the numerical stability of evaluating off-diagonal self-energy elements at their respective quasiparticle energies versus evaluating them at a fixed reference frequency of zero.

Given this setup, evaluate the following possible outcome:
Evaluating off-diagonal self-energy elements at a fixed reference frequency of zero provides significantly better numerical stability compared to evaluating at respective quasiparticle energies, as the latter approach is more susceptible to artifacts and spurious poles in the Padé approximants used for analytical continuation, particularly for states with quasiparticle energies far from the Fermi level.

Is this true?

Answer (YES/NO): NO